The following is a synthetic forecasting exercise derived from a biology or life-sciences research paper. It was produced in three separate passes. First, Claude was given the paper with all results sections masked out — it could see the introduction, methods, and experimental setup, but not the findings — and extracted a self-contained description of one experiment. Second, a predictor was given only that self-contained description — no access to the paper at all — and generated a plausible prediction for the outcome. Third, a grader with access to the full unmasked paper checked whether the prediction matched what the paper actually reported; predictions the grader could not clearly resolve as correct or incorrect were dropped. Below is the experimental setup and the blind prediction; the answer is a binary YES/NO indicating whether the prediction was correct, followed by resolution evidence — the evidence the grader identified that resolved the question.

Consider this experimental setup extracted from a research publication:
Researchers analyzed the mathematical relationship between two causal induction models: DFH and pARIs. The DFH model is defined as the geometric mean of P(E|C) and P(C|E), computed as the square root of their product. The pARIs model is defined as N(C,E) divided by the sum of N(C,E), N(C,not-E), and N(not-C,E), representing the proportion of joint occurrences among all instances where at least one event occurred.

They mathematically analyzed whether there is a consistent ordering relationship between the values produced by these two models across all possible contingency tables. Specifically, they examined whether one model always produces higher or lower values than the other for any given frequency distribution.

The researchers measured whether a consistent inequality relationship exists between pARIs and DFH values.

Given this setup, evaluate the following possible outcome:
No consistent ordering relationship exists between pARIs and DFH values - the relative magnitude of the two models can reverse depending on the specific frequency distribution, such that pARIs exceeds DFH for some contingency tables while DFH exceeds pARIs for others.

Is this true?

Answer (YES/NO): NO